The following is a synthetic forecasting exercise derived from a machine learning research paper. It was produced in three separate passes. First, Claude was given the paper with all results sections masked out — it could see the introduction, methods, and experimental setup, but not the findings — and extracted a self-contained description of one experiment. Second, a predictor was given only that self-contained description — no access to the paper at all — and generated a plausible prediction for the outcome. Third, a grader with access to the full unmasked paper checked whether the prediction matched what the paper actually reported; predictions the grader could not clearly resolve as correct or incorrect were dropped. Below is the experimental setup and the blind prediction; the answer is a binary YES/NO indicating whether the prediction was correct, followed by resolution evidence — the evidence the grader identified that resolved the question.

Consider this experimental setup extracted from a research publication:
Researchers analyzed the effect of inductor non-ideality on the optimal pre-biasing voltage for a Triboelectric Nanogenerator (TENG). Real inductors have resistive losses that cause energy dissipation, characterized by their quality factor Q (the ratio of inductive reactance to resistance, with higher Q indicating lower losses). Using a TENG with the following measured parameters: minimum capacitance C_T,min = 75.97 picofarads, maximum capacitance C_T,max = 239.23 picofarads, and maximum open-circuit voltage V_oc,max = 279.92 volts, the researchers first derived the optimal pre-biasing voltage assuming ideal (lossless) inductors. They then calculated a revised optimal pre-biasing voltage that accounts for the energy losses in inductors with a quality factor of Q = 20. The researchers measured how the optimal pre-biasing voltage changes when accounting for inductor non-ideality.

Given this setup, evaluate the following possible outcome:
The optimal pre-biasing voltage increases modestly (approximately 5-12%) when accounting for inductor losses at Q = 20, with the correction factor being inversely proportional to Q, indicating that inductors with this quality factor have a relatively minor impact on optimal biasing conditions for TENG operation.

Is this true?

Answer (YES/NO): NO